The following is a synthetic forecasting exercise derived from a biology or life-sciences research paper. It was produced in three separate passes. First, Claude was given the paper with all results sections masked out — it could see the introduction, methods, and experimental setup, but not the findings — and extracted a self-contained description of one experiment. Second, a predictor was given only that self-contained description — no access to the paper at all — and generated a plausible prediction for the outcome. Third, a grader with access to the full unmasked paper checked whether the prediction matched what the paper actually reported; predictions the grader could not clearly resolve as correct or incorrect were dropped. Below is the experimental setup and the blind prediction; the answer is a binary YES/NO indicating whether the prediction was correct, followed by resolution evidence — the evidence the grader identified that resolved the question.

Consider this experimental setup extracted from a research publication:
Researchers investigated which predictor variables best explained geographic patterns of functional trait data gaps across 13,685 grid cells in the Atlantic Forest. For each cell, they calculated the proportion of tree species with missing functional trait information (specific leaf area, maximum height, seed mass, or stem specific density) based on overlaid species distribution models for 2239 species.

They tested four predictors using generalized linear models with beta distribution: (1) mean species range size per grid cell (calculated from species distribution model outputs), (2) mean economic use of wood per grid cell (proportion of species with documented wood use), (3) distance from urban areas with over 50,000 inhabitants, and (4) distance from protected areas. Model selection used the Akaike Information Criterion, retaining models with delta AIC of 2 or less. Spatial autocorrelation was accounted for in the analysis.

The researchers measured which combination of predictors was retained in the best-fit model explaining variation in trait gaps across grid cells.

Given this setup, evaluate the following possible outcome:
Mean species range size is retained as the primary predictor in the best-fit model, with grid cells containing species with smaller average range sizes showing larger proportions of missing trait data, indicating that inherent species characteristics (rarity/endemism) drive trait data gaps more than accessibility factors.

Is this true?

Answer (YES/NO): NO